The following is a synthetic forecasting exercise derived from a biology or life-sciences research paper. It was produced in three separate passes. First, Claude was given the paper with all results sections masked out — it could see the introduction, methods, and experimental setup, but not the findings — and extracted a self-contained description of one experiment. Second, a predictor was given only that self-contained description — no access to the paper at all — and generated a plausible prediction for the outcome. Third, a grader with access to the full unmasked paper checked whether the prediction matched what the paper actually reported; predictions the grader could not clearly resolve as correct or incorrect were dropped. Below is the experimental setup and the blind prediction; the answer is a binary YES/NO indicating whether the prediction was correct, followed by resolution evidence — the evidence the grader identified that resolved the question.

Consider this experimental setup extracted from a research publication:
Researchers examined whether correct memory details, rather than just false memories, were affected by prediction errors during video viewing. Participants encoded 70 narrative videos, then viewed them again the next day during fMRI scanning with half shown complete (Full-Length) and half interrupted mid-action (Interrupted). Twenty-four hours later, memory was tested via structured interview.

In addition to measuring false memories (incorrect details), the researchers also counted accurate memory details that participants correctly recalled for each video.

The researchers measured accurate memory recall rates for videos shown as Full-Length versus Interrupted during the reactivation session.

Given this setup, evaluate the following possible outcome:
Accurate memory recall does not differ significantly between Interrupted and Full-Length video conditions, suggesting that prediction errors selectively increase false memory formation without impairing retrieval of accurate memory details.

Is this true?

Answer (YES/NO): NO